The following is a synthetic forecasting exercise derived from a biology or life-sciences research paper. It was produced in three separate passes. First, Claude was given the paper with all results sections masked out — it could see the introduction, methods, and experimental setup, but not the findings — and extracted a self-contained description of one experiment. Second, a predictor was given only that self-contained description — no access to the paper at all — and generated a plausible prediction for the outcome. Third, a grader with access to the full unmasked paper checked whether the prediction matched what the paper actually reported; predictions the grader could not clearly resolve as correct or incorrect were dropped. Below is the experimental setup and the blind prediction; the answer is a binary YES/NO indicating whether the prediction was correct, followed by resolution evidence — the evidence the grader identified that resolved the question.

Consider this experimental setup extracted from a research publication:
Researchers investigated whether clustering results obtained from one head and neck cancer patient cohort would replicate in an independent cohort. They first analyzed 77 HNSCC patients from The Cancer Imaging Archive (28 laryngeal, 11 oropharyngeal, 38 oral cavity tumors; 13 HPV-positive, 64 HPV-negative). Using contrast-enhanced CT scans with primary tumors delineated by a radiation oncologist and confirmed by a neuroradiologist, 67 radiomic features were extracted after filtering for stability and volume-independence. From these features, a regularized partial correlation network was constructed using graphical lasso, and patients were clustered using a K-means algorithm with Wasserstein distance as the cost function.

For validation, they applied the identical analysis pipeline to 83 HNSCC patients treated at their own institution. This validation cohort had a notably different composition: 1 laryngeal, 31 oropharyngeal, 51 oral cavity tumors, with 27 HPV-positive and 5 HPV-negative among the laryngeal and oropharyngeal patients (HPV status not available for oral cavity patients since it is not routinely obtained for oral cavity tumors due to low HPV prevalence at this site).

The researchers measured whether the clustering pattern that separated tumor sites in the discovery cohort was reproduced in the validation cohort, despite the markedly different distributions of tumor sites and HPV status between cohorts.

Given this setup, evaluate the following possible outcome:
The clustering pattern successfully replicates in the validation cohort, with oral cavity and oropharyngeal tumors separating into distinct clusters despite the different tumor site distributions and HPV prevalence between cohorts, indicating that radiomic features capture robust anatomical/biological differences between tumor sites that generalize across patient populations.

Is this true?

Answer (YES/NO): YES